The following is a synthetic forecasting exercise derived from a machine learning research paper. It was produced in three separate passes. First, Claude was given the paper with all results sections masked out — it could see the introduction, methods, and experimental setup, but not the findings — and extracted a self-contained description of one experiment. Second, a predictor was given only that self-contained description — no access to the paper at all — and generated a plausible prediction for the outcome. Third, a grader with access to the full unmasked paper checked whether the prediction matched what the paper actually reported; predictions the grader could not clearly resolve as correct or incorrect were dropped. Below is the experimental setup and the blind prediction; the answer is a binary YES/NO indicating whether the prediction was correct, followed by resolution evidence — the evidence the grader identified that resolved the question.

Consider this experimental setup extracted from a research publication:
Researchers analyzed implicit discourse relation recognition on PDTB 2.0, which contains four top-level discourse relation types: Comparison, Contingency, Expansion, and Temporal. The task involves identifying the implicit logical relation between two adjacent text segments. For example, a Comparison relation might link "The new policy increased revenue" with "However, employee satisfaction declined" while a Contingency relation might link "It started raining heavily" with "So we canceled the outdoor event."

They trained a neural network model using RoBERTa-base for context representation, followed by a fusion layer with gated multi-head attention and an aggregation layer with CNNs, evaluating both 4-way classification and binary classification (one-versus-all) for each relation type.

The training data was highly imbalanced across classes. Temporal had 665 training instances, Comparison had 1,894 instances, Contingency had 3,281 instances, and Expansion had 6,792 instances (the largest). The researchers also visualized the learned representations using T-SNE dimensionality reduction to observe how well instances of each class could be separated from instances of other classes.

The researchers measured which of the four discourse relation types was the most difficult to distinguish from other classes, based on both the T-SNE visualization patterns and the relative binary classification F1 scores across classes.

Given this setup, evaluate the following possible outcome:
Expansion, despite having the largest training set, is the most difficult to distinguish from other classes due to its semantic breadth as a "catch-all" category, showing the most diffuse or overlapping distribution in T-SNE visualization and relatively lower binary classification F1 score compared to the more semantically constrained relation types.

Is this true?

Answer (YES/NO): NO